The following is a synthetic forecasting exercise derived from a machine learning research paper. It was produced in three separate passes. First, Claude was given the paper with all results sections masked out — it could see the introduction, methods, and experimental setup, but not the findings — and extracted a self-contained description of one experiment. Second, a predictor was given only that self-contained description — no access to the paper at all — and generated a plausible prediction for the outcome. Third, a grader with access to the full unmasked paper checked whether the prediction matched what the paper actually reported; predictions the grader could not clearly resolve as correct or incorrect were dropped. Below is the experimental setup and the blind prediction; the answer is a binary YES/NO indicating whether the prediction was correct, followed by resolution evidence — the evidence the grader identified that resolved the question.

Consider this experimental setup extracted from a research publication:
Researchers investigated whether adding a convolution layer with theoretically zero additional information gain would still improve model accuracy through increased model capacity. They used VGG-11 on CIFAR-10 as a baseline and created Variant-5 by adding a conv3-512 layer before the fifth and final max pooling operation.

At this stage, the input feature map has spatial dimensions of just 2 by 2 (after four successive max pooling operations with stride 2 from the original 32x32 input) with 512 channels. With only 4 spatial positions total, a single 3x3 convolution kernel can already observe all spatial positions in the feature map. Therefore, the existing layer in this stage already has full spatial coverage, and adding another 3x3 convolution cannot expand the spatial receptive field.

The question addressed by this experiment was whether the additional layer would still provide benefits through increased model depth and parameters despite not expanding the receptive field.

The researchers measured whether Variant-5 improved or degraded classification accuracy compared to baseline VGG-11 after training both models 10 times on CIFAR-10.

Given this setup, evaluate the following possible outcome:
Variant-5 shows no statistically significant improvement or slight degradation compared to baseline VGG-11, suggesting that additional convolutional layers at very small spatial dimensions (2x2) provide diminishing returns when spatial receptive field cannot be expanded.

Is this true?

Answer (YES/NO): YES